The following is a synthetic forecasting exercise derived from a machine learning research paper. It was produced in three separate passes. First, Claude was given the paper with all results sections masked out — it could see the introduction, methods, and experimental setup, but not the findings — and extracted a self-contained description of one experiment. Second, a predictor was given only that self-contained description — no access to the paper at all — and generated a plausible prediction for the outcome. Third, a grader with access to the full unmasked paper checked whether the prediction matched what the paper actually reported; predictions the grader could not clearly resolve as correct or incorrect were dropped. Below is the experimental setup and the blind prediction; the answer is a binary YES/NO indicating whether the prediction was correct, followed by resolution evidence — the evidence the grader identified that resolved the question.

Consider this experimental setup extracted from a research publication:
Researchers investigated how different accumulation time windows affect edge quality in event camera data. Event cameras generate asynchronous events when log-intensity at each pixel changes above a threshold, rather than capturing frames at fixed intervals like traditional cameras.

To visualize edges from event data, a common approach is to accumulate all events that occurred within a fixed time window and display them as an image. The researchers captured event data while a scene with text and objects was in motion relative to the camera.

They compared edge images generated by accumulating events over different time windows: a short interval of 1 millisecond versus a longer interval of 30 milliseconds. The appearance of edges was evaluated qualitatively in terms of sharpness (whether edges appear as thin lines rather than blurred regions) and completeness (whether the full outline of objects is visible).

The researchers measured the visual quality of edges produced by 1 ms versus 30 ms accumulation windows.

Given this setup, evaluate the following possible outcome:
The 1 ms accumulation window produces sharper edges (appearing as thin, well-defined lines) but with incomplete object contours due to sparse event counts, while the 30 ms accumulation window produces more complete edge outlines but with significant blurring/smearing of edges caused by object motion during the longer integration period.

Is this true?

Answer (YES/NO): YES